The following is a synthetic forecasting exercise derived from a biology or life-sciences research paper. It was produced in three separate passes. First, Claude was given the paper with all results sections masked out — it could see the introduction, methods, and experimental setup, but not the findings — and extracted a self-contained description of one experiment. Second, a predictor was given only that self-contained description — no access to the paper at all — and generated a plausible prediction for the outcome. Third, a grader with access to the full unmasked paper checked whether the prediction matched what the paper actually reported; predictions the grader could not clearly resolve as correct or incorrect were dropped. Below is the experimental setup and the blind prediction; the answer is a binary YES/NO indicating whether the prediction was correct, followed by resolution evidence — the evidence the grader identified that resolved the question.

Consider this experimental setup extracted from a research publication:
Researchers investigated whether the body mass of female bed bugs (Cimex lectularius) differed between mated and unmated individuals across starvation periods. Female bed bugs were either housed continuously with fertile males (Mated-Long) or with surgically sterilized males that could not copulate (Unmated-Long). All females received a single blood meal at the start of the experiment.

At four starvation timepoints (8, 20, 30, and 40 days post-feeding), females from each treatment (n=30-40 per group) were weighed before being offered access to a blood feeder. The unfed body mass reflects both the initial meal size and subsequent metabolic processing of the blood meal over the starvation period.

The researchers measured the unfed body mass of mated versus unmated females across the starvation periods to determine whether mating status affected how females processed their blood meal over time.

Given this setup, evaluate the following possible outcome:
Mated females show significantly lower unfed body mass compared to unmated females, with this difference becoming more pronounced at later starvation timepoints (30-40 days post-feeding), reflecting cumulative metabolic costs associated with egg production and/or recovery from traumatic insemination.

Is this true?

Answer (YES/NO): NO